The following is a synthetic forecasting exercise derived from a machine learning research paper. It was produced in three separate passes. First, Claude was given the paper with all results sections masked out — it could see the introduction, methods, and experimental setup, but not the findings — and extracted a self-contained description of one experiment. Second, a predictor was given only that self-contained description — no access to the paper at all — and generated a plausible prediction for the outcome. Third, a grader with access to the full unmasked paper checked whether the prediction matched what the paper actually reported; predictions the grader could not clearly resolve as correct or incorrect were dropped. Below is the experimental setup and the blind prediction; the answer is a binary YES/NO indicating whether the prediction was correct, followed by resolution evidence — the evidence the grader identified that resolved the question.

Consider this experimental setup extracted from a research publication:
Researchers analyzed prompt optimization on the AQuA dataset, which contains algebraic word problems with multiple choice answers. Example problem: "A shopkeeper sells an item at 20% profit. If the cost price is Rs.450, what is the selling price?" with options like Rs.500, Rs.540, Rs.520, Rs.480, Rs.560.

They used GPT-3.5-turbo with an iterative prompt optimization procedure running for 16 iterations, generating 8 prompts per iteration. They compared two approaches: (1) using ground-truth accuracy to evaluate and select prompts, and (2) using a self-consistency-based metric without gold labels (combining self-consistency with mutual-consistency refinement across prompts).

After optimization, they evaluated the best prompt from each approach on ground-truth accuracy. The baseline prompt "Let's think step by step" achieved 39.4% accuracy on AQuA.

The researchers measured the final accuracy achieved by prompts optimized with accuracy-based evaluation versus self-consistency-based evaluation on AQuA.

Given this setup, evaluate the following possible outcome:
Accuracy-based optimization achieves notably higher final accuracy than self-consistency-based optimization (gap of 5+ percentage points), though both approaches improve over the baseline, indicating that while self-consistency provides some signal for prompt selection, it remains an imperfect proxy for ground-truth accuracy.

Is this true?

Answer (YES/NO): NO